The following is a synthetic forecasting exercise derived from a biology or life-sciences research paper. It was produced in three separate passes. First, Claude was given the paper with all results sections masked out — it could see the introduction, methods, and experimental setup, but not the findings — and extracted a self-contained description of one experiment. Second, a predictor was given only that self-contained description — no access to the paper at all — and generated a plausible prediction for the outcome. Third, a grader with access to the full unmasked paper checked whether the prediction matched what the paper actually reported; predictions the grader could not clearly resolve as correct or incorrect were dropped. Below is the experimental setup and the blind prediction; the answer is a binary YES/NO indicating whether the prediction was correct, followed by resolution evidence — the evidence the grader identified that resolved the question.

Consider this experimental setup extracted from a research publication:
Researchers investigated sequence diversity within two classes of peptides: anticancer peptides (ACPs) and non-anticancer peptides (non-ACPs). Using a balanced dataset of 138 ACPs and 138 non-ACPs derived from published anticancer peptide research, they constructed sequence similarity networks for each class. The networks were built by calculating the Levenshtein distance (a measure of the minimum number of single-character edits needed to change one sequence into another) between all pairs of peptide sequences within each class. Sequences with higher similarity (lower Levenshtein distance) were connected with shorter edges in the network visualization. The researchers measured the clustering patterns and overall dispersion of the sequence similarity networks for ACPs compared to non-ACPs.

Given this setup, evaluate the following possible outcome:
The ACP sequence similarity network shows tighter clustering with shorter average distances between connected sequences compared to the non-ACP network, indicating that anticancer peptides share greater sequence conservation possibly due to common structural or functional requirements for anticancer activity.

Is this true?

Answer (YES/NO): YES